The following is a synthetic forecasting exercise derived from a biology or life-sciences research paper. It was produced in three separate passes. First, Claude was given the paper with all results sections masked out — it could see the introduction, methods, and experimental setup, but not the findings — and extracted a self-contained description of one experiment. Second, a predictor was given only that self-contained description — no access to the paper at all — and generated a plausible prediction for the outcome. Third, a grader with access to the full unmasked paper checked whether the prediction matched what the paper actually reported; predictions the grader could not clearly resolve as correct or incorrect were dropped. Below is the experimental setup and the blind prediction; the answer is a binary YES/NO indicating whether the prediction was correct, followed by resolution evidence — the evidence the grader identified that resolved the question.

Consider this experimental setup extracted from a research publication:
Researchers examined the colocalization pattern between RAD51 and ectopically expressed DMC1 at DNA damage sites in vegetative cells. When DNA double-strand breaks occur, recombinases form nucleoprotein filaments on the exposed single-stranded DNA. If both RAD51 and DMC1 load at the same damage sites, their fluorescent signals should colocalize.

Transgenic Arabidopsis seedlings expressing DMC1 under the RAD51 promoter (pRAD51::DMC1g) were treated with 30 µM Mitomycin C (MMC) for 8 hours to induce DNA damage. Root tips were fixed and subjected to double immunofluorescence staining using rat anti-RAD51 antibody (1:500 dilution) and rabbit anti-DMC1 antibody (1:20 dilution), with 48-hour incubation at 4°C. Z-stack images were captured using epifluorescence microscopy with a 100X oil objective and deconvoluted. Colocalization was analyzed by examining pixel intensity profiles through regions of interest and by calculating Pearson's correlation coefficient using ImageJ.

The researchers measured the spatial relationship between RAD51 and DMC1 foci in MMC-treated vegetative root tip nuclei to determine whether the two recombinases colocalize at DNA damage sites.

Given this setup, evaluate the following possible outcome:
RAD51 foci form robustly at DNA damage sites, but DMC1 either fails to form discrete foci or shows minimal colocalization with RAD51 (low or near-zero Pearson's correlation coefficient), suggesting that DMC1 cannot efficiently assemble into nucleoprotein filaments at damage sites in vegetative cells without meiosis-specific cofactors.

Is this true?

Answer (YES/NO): NO